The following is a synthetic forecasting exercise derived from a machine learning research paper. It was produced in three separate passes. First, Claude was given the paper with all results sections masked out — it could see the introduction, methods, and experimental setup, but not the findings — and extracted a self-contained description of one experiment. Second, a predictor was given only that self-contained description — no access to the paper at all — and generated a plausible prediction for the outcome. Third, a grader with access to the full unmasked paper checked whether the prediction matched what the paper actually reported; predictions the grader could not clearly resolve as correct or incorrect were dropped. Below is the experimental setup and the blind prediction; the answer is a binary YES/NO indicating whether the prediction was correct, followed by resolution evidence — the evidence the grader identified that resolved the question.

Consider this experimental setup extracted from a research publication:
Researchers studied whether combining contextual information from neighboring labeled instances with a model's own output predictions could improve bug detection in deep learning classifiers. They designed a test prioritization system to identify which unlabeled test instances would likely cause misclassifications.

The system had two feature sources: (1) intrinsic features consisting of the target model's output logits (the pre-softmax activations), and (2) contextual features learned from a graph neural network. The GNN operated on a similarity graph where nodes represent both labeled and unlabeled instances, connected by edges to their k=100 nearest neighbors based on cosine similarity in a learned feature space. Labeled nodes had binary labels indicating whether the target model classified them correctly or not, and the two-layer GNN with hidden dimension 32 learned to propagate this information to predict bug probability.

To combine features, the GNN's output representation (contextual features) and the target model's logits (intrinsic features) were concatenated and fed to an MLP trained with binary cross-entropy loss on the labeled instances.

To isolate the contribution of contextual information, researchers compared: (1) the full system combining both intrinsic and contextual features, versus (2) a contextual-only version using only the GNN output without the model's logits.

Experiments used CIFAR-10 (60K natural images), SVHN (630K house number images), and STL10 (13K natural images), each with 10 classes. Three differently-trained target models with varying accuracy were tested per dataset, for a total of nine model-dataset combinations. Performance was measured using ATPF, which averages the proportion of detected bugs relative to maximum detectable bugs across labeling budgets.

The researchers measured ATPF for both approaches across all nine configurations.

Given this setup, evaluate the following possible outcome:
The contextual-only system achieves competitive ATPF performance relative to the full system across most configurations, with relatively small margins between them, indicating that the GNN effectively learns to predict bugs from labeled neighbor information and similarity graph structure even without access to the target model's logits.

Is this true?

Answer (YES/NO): NO